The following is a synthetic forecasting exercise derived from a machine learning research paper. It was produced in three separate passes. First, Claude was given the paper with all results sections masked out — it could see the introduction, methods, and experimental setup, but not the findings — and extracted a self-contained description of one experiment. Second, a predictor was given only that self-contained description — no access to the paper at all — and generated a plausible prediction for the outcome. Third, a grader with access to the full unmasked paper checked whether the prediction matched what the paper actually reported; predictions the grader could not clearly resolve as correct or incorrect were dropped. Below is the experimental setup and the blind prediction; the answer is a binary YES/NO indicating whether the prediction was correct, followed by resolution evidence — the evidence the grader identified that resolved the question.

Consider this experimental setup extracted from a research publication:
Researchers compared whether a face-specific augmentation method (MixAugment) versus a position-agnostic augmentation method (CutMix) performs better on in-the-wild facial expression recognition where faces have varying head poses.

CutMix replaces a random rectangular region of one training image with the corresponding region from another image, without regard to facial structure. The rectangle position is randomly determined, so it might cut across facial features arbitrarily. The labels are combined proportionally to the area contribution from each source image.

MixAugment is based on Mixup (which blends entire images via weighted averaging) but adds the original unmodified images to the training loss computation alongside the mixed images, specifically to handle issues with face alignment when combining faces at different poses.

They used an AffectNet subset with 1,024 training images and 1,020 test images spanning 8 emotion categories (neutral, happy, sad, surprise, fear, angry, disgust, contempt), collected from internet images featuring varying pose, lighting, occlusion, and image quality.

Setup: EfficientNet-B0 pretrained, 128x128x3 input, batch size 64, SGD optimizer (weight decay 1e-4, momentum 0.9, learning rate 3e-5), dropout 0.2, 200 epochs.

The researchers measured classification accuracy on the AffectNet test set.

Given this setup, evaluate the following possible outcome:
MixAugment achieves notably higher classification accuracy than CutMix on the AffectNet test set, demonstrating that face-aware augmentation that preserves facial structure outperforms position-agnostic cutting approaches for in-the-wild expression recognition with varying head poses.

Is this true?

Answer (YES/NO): YES